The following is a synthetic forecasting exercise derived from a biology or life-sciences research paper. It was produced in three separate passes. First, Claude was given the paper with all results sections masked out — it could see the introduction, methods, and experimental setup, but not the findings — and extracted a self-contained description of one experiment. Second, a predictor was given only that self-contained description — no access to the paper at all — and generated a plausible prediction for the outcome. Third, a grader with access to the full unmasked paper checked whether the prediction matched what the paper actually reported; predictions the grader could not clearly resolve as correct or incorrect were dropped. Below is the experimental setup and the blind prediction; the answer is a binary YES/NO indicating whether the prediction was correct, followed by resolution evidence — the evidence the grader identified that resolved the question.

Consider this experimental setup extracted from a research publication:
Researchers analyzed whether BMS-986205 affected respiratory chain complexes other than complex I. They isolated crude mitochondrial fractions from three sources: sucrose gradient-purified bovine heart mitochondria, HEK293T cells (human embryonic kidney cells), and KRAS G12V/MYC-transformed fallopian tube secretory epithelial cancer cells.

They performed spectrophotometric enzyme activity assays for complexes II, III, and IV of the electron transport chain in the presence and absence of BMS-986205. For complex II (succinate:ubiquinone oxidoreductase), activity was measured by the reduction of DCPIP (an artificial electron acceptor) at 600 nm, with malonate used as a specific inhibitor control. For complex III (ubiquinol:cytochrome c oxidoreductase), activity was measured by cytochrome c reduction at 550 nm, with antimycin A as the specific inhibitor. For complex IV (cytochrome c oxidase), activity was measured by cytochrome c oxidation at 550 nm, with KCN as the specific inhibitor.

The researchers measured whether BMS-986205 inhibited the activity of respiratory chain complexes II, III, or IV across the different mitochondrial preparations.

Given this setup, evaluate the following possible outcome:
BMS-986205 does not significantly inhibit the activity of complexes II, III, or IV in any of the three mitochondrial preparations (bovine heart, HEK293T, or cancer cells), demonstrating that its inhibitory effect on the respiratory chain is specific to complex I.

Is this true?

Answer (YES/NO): YES